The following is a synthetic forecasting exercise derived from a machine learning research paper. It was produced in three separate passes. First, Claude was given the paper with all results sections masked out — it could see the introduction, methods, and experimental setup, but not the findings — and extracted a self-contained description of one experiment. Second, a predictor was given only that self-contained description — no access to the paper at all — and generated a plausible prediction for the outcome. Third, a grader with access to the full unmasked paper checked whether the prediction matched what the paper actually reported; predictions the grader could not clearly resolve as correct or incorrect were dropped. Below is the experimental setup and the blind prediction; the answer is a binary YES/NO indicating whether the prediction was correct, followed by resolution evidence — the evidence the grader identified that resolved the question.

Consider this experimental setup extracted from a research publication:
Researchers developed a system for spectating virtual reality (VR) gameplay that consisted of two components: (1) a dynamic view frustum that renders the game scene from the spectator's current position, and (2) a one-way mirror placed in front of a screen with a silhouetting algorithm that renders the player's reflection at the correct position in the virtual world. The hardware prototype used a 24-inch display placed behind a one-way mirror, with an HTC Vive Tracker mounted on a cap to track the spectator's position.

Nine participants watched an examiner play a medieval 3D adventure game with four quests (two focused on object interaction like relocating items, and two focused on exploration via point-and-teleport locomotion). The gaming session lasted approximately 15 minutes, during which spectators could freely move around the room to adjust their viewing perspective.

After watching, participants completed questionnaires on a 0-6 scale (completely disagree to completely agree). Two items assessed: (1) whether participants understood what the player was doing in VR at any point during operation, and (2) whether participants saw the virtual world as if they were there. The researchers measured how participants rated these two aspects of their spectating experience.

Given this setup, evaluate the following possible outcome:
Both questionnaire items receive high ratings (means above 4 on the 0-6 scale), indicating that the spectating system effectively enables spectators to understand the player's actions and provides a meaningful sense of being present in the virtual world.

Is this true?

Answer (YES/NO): NO